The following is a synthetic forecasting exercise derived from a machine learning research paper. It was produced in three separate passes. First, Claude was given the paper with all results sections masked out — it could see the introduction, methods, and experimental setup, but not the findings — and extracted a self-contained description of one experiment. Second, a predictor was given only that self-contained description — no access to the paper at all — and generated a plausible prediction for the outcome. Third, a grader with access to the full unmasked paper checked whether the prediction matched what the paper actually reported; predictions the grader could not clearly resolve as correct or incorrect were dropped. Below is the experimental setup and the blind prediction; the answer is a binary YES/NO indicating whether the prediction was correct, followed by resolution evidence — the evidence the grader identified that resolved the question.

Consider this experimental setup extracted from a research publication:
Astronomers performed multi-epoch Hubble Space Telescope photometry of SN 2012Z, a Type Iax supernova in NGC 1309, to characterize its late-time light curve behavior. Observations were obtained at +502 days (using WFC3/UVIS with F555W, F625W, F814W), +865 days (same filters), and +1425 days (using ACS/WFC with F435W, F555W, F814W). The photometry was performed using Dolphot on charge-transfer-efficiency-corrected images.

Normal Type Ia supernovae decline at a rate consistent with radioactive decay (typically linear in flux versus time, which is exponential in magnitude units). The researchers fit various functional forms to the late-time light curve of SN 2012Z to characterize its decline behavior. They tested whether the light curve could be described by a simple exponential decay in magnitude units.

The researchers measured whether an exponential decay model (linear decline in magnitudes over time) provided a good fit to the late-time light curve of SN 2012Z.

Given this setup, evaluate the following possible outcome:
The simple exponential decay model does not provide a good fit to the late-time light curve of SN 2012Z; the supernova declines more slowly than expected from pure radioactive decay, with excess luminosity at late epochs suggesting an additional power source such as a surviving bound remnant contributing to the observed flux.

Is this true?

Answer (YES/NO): NO